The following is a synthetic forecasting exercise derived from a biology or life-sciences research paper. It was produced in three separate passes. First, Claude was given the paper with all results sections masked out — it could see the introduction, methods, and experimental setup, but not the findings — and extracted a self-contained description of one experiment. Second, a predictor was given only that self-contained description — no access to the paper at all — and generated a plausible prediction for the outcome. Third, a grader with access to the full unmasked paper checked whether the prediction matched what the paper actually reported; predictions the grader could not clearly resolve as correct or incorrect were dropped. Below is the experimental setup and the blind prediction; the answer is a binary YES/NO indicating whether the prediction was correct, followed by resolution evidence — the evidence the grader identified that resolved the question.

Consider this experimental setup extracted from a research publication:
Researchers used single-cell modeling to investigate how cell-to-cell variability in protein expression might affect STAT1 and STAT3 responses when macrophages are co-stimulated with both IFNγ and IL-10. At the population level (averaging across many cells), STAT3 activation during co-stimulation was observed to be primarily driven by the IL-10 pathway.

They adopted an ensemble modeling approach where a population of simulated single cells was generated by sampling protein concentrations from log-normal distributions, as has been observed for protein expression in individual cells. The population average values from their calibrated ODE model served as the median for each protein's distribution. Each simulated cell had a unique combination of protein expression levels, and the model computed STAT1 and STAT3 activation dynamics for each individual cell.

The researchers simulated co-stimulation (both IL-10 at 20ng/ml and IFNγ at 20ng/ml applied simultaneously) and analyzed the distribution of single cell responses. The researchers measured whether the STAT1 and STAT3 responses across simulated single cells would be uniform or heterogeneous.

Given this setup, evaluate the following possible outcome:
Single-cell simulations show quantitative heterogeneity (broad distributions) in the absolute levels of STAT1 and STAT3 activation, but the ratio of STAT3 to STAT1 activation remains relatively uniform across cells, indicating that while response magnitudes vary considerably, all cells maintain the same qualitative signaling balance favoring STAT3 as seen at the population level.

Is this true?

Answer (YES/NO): NO